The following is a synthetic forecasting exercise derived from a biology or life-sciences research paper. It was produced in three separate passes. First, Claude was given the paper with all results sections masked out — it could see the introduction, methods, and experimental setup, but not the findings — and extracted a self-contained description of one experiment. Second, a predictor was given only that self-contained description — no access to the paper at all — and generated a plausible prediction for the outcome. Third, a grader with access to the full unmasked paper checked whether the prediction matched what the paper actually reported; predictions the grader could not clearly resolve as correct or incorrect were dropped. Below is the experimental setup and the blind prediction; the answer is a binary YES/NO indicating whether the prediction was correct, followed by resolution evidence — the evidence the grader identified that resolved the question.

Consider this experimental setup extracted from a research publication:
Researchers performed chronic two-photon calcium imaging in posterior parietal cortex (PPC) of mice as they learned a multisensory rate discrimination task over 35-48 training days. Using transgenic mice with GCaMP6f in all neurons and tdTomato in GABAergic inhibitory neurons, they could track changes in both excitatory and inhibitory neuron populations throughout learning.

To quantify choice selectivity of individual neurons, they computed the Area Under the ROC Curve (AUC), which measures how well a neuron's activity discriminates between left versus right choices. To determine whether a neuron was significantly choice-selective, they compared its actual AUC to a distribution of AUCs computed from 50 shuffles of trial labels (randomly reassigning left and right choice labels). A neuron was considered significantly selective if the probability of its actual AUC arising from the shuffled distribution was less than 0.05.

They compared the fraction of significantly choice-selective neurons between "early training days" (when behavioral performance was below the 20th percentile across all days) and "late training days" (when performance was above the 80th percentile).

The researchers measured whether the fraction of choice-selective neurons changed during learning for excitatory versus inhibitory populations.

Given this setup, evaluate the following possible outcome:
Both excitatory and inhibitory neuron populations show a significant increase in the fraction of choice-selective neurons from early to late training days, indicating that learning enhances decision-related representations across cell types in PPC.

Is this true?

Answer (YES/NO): YES